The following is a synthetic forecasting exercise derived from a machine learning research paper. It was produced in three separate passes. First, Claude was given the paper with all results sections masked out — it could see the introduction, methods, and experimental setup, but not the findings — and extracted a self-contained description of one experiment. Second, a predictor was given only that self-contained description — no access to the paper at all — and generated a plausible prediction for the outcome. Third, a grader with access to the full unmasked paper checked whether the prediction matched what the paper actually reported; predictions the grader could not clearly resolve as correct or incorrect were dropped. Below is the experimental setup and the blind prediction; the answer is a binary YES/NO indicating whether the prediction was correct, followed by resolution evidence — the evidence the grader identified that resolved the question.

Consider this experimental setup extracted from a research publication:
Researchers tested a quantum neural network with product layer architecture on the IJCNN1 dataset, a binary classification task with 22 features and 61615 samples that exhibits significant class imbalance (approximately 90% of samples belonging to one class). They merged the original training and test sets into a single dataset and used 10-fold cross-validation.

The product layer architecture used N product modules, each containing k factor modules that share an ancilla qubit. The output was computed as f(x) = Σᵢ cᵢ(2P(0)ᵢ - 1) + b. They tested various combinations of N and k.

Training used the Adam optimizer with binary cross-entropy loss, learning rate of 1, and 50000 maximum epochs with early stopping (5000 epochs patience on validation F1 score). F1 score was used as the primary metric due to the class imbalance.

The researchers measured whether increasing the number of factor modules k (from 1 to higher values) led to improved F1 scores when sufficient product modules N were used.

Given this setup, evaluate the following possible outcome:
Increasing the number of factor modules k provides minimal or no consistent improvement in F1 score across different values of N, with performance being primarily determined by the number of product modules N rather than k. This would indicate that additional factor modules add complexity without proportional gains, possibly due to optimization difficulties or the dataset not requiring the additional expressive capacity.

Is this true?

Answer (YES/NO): NO